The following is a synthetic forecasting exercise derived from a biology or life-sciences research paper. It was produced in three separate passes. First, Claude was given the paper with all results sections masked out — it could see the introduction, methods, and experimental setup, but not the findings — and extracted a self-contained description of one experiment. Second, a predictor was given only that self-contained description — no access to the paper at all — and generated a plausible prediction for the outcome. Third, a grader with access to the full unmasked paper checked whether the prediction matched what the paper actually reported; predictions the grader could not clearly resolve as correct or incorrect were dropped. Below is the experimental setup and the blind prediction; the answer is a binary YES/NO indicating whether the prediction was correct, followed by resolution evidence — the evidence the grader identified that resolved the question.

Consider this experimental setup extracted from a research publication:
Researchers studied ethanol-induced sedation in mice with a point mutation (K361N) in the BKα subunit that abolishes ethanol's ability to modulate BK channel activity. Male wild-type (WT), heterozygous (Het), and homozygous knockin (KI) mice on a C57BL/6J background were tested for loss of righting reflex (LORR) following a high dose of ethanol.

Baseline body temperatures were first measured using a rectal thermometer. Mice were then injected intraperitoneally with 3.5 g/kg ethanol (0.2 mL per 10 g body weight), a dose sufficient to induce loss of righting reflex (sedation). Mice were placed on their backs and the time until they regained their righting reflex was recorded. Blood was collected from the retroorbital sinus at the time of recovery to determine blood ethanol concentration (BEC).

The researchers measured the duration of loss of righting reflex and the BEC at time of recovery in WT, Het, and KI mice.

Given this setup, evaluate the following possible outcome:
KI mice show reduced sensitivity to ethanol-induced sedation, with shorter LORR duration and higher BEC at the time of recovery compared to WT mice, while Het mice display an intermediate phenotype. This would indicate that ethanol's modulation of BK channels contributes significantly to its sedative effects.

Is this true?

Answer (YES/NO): NO